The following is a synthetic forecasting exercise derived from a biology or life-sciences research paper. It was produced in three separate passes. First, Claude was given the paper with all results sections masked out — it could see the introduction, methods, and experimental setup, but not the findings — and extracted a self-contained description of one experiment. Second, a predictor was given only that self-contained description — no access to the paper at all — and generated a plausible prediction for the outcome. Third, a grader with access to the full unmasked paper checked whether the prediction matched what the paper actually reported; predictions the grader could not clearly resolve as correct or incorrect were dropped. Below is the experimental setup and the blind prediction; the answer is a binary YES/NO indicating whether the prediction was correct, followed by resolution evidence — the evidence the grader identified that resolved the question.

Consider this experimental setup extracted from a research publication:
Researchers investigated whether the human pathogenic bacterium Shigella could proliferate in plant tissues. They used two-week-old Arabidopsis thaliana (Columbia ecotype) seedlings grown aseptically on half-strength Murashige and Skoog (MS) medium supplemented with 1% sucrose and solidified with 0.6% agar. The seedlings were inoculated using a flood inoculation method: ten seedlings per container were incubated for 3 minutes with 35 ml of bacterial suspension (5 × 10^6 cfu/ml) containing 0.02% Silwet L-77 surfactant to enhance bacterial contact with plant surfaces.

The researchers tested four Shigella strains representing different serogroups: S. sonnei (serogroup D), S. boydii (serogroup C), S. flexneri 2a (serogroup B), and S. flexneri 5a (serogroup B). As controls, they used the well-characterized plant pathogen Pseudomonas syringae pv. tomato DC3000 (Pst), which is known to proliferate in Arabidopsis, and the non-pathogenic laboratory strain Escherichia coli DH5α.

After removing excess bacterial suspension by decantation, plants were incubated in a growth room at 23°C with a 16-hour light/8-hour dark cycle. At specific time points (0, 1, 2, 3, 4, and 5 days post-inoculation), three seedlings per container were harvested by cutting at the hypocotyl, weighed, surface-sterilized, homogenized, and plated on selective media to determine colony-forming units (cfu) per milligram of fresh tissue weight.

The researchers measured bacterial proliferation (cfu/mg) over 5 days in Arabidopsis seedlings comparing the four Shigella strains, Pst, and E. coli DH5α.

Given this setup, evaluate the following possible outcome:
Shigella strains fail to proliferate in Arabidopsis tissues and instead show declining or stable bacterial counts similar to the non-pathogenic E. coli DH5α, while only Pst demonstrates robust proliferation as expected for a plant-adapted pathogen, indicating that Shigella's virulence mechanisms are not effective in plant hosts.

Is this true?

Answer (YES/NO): NO